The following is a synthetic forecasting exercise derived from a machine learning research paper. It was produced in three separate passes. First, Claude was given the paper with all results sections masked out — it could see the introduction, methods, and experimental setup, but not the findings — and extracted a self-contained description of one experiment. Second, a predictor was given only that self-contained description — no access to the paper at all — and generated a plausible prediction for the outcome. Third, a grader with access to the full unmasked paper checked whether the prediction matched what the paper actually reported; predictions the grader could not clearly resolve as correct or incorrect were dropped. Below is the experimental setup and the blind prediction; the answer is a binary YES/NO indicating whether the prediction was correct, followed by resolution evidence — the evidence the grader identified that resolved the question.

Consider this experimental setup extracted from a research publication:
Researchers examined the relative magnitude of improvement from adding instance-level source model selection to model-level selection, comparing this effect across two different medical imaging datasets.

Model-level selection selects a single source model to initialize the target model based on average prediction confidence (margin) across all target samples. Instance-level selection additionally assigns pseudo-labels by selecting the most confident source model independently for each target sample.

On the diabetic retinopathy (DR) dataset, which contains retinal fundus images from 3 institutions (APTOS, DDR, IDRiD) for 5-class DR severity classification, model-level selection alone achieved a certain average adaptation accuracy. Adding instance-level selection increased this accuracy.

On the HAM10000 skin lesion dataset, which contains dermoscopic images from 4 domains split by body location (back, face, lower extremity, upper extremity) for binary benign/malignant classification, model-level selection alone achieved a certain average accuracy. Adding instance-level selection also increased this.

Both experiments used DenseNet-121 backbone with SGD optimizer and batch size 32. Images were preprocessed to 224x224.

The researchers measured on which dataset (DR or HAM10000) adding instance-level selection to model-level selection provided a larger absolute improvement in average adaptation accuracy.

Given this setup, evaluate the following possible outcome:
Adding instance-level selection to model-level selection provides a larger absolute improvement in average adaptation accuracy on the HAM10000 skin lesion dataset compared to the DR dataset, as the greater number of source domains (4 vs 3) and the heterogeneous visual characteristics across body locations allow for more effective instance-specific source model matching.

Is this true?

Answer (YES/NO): NO